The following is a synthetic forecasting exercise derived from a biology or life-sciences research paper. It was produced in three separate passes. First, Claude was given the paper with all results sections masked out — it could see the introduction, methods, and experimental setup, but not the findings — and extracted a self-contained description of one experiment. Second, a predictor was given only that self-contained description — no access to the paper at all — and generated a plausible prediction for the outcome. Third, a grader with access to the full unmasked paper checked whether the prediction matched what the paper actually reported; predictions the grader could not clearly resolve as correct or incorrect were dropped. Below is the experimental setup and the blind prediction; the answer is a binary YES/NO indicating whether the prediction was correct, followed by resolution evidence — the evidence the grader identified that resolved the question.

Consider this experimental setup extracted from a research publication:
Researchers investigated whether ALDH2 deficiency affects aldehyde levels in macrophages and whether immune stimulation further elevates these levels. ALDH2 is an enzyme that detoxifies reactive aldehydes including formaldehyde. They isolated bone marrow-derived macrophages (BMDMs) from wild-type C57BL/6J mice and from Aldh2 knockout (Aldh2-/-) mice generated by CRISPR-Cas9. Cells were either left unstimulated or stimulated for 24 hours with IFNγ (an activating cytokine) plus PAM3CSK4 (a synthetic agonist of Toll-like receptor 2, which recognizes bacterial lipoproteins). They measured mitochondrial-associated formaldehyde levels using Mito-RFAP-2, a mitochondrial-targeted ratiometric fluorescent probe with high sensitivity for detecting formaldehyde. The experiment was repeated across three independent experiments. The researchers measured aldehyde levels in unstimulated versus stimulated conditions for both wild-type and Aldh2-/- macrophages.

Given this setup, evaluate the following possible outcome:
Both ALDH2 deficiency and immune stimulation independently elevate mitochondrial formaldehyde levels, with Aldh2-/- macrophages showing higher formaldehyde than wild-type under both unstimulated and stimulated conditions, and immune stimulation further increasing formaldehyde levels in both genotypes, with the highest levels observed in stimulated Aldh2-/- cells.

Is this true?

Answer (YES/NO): NO